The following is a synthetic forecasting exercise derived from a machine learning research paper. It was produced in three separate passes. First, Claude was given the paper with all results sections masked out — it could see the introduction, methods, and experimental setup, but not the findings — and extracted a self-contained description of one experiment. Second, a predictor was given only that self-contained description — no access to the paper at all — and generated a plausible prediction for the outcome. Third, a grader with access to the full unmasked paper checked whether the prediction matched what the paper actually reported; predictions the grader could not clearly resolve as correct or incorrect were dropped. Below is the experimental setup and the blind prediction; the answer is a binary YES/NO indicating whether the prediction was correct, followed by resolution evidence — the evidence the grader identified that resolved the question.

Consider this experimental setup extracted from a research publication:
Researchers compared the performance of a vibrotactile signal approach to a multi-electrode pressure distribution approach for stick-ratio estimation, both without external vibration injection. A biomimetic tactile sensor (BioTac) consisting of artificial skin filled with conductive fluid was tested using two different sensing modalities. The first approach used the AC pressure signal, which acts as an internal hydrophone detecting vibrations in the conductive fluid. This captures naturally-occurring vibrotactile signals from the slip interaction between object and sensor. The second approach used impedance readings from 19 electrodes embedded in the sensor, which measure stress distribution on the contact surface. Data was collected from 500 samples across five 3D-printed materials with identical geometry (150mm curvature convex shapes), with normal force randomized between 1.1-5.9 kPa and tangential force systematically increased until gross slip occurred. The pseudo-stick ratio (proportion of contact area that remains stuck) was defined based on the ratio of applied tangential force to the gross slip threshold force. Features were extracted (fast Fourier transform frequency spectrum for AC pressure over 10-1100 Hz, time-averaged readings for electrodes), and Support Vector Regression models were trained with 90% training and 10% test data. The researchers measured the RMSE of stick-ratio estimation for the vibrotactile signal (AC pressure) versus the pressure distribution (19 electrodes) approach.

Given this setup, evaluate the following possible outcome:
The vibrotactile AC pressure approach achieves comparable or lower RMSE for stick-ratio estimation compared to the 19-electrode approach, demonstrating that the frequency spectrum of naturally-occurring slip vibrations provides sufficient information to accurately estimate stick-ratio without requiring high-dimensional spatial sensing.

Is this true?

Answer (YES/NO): NO